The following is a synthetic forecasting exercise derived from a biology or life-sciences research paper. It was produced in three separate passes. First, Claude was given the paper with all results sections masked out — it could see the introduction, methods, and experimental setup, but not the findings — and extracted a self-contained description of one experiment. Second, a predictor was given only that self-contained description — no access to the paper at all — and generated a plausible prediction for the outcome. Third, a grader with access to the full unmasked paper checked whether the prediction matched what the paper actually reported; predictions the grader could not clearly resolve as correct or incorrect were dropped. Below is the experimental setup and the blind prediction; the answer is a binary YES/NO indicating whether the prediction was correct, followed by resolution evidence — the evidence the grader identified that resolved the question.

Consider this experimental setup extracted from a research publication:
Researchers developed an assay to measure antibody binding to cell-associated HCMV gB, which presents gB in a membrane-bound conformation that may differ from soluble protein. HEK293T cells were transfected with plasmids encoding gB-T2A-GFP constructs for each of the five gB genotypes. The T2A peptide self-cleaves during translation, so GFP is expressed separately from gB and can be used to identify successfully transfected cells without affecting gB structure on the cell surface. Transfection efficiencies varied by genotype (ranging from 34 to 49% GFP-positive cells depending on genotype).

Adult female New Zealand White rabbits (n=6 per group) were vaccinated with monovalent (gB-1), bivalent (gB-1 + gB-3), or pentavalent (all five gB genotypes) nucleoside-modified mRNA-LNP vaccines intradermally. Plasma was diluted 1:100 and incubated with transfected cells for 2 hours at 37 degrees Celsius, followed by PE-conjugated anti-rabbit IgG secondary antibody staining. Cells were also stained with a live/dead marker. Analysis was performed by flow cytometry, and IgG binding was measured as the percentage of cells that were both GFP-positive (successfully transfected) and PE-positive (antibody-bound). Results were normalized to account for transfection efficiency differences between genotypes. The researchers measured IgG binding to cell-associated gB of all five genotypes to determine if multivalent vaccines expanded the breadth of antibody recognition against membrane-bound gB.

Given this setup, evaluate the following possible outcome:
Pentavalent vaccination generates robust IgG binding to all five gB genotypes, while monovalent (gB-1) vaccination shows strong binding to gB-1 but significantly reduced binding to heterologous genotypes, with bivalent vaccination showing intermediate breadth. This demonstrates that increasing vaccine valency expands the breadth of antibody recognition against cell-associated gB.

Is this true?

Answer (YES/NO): NO